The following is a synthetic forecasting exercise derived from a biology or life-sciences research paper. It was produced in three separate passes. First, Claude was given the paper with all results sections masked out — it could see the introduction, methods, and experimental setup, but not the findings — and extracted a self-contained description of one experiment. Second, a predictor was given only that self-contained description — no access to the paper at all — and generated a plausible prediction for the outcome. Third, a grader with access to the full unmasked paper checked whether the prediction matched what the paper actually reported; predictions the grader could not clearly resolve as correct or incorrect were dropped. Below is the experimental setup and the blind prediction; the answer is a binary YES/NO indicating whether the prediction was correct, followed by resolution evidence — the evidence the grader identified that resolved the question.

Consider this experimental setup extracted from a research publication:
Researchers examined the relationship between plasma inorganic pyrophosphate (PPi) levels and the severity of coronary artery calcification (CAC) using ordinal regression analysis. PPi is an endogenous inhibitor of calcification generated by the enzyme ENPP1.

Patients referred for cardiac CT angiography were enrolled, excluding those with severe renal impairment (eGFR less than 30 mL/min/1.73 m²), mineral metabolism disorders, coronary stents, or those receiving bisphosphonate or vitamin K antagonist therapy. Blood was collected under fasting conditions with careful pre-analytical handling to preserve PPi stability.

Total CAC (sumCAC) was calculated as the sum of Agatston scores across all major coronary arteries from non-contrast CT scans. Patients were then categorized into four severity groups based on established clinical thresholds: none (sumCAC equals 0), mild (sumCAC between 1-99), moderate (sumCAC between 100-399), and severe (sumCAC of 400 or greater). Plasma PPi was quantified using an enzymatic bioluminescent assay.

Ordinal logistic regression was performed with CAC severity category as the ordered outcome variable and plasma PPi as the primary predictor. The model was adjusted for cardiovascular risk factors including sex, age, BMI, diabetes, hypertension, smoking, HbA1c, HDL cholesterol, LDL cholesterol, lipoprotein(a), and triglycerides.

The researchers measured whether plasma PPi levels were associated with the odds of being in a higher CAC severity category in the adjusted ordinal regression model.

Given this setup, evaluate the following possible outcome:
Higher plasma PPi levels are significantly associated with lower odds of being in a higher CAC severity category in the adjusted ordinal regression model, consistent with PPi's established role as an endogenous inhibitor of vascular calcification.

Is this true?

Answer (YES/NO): NO